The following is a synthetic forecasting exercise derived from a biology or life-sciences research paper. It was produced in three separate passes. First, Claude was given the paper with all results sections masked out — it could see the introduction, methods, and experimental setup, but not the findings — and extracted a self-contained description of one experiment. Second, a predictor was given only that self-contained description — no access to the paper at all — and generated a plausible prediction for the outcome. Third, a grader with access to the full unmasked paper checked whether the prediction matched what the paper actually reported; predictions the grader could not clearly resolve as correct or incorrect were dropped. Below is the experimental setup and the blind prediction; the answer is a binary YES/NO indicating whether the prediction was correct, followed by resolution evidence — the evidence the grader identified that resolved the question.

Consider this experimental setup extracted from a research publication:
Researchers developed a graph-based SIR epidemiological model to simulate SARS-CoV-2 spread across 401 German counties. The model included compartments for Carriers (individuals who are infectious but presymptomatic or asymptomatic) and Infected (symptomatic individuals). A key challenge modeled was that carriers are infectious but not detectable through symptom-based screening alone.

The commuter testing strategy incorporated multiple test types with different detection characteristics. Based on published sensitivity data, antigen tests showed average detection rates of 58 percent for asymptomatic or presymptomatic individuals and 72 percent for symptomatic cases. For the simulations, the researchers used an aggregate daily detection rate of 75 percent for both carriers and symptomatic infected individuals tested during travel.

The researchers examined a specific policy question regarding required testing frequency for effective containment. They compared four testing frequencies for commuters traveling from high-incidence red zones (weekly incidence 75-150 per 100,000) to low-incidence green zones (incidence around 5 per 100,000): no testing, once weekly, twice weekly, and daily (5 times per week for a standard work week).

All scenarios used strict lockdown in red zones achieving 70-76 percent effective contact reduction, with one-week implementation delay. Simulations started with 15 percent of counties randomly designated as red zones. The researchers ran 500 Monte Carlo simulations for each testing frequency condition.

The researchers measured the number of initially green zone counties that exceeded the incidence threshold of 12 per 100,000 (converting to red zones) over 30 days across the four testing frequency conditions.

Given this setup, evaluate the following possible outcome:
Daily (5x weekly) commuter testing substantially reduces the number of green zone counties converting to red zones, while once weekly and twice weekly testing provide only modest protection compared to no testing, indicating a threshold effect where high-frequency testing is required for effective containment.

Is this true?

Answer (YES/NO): NO